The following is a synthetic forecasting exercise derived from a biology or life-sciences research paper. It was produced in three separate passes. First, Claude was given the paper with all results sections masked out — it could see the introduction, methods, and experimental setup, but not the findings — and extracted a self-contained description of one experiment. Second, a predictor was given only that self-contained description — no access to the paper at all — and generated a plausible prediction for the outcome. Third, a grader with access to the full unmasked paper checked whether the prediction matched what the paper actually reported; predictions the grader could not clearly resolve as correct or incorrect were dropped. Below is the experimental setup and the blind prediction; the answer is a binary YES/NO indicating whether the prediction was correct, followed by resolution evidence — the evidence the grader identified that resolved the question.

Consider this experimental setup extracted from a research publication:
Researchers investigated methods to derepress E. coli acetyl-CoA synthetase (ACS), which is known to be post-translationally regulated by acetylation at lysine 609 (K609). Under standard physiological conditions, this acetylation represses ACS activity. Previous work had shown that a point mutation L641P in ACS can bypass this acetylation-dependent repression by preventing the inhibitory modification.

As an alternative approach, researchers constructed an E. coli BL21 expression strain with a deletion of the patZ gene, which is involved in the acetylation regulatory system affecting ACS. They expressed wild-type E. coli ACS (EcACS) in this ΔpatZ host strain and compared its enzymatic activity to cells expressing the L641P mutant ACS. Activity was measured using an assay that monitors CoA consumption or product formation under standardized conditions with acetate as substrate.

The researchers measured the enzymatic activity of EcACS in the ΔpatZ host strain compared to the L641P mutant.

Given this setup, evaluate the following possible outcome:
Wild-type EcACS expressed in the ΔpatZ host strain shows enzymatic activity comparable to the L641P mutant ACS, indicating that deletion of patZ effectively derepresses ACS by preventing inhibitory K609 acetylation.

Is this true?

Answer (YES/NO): YES